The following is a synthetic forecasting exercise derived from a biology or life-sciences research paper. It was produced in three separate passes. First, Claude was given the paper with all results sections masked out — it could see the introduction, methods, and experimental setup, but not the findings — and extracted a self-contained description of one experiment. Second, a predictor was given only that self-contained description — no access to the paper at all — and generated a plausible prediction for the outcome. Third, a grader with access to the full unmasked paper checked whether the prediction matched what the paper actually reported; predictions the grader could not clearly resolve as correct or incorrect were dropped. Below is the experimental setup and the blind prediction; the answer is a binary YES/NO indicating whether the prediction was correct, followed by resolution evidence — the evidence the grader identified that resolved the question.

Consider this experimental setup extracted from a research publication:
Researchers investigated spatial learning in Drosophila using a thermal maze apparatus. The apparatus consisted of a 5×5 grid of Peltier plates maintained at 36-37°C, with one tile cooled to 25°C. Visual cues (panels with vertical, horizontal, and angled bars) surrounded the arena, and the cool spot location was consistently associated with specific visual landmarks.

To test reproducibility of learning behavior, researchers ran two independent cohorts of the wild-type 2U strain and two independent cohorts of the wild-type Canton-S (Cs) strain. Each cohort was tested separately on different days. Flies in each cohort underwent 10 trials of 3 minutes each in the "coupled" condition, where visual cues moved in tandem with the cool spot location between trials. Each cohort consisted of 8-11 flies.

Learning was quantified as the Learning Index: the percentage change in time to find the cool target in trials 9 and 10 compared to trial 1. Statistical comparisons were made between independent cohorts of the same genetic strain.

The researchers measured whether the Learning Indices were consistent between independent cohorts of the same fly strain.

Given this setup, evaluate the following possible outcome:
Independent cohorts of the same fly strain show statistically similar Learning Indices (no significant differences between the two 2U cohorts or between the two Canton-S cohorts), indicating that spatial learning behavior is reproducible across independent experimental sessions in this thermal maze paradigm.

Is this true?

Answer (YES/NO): YES